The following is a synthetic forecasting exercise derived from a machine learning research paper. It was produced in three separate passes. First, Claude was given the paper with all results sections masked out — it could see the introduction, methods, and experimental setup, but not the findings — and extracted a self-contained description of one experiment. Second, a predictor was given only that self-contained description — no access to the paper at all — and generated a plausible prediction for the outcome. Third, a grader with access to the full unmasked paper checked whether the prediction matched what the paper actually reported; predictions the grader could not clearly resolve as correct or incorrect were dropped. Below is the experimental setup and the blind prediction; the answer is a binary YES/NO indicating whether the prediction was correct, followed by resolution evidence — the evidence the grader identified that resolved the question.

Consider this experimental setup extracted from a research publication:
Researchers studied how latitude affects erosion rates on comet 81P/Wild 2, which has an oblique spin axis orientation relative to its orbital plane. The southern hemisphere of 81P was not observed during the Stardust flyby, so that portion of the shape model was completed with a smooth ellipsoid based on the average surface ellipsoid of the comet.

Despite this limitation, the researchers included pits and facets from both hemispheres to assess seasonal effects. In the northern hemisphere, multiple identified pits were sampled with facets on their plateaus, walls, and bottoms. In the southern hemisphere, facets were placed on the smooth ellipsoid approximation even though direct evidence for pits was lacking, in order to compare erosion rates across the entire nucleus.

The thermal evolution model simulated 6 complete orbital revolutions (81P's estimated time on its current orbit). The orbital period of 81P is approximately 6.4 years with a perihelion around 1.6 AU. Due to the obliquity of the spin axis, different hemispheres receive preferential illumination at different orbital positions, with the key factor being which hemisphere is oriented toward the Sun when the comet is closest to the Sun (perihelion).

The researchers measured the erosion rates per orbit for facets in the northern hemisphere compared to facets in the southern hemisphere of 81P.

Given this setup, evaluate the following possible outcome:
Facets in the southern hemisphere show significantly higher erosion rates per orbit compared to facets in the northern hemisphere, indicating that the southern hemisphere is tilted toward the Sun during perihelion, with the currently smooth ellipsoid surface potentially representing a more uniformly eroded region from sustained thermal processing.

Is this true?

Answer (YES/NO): YES